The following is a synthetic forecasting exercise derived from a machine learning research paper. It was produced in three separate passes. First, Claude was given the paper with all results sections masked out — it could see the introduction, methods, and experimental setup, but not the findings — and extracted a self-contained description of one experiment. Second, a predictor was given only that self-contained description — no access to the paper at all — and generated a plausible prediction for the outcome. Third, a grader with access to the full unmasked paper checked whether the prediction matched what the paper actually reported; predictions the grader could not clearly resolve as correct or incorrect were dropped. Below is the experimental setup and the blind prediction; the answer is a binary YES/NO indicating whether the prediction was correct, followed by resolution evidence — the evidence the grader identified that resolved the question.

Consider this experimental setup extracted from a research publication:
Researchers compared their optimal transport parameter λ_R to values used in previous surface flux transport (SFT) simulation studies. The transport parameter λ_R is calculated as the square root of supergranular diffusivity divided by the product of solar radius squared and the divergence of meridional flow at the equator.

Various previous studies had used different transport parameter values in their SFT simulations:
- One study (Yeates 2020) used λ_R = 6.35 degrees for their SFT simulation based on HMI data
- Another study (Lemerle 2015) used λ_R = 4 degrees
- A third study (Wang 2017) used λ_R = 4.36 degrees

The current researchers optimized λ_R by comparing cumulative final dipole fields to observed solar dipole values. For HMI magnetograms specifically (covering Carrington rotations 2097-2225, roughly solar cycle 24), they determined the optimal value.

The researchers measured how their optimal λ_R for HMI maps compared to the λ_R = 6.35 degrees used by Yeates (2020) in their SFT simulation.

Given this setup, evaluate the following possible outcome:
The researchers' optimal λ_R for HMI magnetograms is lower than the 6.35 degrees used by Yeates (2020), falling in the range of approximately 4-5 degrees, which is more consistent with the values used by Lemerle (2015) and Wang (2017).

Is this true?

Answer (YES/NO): NO